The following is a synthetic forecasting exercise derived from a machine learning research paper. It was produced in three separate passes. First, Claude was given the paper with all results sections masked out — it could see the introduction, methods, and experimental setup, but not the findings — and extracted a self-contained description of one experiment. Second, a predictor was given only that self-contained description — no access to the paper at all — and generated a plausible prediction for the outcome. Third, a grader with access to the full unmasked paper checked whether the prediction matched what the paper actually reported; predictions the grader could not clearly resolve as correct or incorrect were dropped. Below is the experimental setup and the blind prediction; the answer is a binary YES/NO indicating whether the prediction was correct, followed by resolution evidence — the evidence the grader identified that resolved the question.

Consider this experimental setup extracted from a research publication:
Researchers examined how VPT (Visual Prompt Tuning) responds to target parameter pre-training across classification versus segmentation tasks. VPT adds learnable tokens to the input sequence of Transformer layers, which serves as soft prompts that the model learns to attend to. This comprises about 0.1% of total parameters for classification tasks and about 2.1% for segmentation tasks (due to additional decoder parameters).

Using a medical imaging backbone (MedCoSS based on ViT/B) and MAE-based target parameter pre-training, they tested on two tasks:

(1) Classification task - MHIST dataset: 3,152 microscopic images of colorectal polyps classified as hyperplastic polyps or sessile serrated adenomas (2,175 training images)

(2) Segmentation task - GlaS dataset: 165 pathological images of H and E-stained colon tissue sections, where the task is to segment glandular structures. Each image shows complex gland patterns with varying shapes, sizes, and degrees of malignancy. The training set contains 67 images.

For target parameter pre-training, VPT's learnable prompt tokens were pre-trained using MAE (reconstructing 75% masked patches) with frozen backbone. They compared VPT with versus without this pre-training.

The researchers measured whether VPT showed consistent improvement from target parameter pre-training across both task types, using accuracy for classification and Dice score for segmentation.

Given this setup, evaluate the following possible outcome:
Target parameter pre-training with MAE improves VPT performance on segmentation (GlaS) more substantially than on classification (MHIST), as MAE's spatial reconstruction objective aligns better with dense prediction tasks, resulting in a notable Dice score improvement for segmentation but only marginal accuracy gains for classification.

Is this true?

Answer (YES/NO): NO